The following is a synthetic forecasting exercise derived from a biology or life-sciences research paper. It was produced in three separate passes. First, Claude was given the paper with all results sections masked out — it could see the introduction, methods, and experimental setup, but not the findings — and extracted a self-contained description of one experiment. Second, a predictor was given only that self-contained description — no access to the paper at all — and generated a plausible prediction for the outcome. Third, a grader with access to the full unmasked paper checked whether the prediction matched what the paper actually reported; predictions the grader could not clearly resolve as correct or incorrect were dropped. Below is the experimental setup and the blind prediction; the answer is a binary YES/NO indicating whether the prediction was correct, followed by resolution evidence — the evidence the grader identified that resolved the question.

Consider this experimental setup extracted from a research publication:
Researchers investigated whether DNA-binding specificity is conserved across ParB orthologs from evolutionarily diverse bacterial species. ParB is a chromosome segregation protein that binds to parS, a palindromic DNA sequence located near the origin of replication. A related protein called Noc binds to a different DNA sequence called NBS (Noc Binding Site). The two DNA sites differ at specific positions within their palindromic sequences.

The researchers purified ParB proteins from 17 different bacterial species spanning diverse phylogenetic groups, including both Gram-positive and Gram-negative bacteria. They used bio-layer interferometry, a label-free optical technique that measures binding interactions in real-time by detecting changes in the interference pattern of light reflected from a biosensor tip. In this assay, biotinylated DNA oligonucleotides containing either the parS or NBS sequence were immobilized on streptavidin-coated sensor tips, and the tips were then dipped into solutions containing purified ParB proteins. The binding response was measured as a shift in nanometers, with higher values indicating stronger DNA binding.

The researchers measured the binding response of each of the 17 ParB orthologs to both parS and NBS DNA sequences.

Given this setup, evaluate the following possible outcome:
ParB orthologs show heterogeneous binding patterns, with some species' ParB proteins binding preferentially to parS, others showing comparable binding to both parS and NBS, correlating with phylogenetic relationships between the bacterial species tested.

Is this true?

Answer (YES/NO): NO